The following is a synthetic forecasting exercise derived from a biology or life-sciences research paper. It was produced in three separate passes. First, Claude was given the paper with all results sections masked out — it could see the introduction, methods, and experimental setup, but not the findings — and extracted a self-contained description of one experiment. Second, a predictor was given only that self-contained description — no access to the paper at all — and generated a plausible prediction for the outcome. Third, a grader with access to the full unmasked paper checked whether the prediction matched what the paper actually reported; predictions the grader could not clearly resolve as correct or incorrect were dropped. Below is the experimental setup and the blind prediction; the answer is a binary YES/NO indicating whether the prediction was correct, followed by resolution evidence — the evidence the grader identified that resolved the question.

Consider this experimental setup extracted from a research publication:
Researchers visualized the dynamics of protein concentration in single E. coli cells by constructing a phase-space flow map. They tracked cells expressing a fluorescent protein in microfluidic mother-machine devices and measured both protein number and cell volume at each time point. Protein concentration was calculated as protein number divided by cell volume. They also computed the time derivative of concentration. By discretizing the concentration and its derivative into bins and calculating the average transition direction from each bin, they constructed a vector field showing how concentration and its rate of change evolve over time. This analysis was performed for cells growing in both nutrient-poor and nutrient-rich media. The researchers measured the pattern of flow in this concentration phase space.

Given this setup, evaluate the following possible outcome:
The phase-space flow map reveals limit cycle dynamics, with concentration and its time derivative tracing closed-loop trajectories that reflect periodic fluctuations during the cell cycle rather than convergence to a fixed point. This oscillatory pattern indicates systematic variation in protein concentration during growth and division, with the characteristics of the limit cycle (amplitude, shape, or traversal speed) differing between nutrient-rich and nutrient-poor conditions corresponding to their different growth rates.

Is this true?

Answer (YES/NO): NO